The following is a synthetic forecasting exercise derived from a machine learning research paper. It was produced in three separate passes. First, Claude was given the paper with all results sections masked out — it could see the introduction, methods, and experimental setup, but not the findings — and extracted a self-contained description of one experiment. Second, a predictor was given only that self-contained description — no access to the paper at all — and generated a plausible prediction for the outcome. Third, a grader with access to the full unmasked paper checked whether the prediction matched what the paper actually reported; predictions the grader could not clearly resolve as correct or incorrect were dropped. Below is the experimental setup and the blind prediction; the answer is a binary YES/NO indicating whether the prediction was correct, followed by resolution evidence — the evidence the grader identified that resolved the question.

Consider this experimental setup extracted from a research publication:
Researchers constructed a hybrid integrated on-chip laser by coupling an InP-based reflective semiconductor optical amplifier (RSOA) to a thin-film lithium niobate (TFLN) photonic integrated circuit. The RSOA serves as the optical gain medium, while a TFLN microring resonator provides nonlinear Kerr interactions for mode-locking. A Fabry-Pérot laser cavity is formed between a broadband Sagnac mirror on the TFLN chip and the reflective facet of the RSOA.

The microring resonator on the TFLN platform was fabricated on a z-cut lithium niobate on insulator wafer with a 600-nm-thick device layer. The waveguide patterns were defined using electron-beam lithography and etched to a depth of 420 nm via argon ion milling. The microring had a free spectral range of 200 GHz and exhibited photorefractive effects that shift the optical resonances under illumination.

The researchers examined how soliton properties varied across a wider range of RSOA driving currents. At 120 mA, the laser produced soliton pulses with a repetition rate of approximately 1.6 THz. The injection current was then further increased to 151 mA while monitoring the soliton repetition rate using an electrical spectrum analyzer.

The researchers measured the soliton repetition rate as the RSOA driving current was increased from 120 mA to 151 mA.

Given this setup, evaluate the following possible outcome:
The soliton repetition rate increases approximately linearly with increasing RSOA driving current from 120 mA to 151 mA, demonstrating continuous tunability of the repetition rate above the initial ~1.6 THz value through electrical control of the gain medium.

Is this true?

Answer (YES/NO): NO